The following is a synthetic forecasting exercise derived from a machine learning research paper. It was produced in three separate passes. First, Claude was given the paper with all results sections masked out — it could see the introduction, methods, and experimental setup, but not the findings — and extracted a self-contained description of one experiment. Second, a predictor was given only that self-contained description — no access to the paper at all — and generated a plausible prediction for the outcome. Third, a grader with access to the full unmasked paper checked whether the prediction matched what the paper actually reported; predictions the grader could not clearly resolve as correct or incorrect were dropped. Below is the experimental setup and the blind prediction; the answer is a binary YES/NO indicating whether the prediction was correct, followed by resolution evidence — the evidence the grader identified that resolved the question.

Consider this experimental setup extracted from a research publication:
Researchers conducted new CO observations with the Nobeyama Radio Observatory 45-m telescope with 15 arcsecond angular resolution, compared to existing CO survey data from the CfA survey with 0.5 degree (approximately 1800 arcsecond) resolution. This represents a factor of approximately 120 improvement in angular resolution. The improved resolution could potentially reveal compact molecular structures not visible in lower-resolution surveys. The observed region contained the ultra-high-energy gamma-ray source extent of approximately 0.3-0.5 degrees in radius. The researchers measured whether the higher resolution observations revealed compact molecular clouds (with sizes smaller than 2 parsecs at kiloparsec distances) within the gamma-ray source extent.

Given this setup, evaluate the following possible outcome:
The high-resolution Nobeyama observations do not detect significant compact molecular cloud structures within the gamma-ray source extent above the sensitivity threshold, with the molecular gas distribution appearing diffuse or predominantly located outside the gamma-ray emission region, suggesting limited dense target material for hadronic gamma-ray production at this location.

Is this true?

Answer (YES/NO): NO